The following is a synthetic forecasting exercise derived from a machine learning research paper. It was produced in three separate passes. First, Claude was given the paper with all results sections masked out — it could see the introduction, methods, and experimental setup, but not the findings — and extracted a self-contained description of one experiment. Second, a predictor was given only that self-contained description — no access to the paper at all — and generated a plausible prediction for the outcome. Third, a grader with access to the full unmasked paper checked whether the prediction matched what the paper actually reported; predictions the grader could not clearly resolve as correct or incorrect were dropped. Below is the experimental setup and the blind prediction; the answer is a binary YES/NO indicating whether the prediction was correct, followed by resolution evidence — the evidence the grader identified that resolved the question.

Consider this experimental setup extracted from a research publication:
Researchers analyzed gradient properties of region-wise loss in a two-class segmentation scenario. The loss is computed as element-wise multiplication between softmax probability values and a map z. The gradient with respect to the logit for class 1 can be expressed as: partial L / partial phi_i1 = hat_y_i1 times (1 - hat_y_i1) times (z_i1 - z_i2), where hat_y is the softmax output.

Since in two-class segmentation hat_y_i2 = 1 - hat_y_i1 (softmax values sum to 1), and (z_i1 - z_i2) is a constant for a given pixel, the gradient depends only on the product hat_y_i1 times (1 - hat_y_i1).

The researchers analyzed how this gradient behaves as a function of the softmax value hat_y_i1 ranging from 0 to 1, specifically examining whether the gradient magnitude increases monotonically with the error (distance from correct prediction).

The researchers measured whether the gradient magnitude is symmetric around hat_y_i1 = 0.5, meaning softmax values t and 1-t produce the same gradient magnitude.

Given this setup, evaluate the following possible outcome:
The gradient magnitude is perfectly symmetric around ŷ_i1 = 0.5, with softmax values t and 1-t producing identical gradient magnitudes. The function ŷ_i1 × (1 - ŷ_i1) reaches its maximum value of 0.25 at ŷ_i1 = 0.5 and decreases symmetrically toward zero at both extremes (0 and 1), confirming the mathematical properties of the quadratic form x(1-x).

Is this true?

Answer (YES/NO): YES